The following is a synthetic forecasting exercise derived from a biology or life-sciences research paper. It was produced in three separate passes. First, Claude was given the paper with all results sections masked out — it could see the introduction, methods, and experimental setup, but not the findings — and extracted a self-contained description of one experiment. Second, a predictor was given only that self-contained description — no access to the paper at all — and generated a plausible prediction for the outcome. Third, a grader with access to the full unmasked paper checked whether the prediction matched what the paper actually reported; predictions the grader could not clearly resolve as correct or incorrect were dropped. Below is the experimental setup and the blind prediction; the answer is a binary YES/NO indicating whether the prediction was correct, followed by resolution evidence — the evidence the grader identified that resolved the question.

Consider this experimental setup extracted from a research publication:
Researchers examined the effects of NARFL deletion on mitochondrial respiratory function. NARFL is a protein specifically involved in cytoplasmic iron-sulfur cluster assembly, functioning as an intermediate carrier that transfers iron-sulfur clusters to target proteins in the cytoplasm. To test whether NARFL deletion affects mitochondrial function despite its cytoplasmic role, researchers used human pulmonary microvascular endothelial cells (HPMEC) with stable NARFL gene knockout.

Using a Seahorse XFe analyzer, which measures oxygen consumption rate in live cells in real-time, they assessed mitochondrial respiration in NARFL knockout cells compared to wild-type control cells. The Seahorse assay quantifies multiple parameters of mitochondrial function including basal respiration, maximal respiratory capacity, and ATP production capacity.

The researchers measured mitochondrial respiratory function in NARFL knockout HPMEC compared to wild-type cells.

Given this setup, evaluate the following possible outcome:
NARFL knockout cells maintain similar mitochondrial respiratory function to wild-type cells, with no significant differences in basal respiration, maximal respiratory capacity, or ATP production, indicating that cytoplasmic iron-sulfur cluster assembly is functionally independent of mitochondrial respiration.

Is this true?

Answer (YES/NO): NO